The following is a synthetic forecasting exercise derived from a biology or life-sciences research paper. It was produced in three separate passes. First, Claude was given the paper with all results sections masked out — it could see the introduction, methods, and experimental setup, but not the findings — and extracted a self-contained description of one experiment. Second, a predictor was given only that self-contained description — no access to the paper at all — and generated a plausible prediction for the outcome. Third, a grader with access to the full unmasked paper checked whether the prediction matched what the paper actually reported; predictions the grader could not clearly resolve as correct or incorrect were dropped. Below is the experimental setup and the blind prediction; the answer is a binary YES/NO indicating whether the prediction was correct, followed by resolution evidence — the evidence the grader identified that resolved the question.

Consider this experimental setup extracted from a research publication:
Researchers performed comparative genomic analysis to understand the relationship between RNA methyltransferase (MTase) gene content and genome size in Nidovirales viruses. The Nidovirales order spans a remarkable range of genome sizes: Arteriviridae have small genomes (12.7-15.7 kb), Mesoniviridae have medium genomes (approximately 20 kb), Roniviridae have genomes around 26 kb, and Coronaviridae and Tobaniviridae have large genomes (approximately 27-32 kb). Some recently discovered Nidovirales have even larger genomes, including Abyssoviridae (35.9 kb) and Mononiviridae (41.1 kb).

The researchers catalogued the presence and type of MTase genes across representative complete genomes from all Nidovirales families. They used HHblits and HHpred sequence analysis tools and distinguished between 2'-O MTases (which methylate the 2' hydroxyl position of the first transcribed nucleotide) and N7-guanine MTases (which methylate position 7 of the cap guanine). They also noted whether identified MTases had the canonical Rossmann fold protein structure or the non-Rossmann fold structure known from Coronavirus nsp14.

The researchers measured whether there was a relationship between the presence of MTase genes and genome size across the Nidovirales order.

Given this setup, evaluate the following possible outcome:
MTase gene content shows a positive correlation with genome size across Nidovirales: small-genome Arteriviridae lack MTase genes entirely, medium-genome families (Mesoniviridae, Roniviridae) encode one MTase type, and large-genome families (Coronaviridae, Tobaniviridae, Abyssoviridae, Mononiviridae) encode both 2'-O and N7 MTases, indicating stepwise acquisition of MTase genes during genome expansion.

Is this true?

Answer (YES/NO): NO